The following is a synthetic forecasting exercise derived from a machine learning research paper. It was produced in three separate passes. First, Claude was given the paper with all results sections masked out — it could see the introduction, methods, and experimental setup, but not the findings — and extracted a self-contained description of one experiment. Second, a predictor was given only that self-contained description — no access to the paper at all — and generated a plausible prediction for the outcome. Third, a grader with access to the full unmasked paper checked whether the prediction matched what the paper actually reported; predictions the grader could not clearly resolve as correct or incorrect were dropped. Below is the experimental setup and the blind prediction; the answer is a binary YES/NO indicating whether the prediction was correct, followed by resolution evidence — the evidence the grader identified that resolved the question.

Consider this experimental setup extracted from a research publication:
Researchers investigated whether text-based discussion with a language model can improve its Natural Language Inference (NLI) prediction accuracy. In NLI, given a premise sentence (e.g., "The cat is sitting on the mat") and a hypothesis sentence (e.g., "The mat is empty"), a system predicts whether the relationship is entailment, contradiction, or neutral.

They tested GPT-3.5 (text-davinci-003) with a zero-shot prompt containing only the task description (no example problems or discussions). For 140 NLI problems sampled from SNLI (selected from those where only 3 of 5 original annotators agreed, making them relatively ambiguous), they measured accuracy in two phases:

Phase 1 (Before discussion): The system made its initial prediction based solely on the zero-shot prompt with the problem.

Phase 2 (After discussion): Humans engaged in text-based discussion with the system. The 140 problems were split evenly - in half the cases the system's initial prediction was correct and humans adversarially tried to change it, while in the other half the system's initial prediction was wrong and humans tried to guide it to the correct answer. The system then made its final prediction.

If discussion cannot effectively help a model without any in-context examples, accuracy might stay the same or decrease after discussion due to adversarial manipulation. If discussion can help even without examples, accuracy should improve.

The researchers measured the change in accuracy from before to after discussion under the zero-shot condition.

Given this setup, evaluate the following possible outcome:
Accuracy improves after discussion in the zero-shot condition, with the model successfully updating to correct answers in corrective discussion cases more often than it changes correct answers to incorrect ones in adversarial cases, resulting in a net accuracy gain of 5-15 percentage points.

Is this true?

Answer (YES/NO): YES